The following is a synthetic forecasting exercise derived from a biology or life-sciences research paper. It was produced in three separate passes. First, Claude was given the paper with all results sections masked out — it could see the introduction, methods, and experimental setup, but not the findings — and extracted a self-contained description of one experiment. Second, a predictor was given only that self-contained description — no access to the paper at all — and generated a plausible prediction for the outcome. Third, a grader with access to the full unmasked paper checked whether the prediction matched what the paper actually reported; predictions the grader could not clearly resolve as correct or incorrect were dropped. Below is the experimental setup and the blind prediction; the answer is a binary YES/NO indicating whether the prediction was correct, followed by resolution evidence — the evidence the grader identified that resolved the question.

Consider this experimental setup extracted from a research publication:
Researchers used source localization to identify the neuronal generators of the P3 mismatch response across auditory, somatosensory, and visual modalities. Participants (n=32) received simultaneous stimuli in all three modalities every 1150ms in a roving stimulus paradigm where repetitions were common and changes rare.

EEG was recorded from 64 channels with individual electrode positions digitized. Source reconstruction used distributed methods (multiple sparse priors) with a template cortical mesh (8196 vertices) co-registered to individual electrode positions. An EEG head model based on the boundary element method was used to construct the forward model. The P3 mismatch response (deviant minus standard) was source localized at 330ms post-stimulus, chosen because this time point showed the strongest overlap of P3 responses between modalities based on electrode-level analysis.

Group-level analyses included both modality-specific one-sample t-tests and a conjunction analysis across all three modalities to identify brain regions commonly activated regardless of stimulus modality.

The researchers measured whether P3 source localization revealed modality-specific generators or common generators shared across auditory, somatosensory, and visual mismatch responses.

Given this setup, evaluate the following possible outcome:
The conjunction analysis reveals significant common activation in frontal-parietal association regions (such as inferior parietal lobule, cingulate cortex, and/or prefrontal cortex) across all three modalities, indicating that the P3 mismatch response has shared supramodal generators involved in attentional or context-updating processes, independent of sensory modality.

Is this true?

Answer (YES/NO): NO